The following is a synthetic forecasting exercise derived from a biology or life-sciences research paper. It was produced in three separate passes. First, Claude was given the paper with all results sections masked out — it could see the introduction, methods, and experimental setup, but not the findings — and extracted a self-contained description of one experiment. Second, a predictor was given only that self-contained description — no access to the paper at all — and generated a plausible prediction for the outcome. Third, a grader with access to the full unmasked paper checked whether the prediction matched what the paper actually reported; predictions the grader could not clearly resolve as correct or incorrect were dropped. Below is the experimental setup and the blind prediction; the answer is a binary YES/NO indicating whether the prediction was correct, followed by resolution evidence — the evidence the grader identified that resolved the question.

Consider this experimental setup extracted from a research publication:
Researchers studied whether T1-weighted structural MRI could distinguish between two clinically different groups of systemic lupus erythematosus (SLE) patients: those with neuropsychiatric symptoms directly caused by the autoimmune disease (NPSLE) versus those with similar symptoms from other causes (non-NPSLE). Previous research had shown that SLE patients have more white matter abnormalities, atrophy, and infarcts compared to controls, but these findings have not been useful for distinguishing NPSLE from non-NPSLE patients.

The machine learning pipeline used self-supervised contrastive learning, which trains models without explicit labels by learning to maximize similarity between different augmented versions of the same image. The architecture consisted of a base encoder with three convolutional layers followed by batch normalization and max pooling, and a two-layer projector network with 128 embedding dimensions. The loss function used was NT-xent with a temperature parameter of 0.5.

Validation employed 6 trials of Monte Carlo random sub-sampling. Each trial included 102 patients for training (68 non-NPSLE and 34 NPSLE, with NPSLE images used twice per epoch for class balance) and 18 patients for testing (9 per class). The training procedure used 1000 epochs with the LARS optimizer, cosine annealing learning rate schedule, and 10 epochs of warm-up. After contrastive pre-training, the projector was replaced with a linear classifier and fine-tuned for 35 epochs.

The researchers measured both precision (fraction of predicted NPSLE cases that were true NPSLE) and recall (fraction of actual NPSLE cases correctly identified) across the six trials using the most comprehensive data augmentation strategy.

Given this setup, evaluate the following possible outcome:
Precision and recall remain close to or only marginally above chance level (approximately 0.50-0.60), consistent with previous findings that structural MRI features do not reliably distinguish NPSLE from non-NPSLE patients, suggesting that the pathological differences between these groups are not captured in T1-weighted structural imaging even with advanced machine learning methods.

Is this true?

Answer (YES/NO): NO